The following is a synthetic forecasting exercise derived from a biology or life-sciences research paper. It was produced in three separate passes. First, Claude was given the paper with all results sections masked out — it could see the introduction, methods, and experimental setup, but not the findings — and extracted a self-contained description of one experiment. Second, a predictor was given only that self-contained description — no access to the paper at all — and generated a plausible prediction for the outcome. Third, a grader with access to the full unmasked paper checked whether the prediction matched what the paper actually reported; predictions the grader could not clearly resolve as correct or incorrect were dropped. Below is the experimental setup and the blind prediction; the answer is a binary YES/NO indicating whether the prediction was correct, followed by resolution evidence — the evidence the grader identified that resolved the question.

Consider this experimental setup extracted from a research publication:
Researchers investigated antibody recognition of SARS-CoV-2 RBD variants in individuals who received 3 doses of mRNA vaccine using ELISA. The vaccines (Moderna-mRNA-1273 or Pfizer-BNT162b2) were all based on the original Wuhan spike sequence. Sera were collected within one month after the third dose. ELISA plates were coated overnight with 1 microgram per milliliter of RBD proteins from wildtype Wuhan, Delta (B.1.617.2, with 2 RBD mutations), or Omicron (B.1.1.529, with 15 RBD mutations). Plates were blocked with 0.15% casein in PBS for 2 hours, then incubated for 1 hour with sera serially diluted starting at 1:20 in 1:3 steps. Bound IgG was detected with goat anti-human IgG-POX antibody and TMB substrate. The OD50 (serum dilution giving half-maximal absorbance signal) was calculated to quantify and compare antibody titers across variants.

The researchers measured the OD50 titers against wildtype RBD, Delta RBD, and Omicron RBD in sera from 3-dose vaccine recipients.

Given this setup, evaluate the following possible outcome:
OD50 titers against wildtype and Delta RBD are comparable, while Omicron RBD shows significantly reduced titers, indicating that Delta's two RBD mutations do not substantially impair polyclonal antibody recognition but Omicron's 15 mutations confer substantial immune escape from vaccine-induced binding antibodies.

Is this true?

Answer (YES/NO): NO